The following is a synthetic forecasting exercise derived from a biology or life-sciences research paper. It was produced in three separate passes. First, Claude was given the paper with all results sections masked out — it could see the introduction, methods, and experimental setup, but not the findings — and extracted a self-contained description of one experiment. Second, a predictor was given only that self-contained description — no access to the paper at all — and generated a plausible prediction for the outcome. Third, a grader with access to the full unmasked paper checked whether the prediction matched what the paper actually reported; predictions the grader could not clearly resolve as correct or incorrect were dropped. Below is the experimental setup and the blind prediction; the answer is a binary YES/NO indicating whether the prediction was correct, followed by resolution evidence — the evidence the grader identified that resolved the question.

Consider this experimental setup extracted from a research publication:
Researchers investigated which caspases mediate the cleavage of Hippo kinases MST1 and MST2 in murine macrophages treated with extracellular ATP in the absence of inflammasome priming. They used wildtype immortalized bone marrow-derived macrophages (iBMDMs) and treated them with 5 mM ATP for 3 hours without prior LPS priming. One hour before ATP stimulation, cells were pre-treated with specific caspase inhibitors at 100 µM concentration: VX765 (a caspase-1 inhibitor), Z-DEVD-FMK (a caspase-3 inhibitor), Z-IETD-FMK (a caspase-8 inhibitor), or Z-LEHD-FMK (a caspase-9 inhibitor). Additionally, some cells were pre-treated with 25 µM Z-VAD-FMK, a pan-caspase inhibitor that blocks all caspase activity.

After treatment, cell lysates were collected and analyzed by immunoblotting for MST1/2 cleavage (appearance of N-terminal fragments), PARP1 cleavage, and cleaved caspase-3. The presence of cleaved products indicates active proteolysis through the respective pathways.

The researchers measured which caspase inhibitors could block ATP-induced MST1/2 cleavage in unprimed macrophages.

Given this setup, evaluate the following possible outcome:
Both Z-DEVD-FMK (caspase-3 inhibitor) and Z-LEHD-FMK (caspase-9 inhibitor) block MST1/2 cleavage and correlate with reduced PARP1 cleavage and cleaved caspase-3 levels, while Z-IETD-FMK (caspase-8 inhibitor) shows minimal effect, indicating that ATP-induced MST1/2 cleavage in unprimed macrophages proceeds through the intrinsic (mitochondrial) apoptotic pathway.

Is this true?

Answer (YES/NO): NO